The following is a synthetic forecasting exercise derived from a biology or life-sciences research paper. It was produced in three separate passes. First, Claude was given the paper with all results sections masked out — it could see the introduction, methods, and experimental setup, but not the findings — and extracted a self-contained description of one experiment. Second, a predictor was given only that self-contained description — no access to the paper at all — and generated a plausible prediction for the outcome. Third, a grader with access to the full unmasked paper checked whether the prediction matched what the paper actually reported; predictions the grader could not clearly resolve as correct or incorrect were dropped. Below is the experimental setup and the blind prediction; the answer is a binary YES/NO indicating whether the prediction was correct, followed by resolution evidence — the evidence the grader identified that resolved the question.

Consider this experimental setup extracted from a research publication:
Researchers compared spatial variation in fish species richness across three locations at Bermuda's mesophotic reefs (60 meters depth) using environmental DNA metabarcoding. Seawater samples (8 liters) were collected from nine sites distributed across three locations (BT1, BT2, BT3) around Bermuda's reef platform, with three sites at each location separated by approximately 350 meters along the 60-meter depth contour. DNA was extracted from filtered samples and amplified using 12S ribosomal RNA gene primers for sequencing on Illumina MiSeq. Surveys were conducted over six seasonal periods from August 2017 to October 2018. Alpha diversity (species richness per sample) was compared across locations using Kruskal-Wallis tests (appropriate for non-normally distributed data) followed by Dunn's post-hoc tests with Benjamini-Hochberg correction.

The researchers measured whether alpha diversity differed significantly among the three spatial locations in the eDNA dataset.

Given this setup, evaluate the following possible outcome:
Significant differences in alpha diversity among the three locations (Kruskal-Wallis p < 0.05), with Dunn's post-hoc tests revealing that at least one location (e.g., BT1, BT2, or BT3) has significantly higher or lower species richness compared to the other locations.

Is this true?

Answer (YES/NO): YES